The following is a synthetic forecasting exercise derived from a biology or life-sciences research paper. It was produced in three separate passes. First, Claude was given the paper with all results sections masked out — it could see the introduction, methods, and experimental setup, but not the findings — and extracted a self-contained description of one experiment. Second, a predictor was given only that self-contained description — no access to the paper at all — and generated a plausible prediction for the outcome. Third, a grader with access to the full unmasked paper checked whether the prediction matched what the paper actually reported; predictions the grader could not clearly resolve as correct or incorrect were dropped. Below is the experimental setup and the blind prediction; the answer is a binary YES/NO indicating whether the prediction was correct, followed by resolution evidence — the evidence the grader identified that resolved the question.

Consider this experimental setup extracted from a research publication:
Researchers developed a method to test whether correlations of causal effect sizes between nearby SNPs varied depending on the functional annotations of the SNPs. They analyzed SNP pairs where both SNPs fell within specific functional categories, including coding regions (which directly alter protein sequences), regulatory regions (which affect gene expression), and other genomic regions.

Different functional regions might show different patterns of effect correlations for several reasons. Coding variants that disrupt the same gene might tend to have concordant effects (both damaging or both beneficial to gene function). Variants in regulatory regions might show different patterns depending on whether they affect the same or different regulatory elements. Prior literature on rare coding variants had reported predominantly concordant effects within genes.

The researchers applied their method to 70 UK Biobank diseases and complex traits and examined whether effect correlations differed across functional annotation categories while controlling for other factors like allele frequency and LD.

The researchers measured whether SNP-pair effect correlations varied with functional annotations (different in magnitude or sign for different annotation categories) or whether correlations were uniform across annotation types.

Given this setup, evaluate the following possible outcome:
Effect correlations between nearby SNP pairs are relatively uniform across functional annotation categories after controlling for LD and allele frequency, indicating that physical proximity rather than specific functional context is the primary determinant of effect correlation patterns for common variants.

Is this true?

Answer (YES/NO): NO